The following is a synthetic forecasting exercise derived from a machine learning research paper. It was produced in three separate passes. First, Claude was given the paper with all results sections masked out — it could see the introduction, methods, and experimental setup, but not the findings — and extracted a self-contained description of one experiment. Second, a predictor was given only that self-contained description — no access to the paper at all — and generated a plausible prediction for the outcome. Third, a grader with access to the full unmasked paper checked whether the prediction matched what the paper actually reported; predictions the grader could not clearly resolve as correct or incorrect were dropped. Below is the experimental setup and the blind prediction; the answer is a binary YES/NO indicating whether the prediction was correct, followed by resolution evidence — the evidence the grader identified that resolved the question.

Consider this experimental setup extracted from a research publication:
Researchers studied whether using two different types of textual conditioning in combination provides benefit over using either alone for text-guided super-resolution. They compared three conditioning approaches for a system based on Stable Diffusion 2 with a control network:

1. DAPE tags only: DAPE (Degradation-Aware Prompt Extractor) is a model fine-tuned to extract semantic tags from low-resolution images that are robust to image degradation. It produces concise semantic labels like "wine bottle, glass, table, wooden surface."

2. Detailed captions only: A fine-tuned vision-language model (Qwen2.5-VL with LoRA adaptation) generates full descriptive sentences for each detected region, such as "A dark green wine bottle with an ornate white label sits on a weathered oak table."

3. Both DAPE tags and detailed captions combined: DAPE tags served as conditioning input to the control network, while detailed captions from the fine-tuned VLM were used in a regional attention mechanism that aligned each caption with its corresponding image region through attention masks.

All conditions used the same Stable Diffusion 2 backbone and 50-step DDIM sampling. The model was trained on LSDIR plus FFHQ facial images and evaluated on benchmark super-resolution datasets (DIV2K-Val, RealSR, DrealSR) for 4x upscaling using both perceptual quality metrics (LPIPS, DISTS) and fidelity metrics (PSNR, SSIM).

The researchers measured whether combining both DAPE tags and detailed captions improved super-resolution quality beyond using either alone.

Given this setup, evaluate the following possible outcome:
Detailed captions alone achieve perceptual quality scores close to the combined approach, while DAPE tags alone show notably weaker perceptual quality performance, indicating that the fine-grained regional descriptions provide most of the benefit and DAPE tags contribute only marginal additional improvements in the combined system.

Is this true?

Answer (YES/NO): NO